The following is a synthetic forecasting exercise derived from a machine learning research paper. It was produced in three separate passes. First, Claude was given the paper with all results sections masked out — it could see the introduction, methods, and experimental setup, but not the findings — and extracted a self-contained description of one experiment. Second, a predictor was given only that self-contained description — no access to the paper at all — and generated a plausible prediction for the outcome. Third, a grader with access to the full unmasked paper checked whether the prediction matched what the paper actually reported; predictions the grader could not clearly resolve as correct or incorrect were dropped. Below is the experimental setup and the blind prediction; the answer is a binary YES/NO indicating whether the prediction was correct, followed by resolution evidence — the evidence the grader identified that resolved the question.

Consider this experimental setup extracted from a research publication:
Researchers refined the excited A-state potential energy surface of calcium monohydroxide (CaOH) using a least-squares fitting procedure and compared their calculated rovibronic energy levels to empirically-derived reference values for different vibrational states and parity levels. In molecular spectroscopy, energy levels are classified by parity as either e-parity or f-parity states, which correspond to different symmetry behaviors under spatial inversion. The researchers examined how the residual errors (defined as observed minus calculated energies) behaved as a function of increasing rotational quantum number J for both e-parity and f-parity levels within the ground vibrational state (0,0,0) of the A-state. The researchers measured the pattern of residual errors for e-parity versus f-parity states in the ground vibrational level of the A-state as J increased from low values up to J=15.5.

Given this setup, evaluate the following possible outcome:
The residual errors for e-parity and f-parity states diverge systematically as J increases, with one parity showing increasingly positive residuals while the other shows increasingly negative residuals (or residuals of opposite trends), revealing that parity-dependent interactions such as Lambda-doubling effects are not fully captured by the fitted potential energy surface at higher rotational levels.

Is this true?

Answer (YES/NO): YES